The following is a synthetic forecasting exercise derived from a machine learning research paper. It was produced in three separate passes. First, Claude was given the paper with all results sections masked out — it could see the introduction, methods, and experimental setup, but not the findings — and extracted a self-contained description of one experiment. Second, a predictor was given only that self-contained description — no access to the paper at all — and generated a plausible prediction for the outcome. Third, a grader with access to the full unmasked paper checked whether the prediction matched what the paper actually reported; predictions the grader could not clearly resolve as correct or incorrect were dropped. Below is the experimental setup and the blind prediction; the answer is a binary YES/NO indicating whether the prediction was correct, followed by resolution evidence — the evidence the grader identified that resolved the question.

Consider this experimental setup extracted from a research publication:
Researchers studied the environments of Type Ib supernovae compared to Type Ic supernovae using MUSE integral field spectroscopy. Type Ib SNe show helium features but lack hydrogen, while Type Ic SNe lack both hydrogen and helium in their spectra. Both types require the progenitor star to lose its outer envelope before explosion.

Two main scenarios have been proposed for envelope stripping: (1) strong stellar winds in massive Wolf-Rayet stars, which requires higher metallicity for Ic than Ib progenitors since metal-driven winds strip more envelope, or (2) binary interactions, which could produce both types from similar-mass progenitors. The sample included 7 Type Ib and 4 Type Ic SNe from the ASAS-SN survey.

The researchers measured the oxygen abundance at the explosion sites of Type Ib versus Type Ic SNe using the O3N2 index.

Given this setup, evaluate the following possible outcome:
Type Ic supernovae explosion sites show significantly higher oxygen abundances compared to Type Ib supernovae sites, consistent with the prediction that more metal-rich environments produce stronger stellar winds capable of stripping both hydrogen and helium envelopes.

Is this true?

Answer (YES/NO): NO